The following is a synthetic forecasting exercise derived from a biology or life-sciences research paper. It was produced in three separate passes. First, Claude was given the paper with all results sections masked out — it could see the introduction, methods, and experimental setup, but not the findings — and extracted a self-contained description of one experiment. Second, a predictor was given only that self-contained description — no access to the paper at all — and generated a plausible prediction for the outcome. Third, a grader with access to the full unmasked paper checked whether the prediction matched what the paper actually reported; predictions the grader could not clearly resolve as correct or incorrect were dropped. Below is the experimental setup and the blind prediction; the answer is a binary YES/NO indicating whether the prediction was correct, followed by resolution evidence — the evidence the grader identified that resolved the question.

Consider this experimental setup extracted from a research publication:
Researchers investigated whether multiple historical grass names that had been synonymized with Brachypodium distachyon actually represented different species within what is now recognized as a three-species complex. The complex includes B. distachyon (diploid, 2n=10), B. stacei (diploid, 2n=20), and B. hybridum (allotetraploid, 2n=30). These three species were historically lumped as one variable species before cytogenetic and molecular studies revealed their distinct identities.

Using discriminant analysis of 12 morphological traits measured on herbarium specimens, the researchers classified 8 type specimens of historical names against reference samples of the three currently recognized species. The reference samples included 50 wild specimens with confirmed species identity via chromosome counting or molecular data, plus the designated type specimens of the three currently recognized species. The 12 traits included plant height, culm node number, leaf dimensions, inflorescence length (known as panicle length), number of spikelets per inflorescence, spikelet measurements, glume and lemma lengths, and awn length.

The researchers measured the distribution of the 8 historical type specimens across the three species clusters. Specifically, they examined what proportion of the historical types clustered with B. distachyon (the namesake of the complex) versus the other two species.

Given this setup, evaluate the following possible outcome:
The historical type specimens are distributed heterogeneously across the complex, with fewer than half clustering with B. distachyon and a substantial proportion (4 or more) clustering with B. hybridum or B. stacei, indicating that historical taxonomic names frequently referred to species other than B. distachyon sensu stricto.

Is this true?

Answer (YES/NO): YES